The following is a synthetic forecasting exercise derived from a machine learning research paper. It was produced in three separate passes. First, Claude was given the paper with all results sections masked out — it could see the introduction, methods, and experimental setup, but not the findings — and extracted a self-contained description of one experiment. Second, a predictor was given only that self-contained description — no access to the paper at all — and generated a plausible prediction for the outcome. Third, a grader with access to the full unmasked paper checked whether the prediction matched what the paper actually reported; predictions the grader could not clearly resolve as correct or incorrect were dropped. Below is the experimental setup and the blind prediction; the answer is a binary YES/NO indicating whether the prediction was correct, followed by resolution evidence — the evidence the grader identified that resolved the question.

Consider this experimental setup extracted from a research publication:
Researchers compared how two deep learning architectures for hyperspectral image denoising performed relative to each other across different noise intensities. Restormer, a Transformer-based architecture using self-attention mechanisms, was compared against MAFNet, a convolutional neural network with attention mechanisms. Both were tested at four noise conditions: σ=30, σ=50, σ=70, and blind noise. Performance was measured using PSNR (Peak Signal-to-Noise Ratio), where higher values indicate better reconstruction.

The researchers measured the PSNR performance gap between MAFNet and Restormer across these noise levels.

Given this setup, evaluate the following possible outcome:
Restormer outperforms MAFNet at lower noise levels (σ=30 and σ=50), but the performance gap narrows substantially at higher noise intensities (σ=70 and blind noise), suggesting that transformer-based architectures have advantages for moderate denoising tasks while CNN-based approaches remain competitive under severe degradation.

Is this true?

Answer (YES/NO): NO